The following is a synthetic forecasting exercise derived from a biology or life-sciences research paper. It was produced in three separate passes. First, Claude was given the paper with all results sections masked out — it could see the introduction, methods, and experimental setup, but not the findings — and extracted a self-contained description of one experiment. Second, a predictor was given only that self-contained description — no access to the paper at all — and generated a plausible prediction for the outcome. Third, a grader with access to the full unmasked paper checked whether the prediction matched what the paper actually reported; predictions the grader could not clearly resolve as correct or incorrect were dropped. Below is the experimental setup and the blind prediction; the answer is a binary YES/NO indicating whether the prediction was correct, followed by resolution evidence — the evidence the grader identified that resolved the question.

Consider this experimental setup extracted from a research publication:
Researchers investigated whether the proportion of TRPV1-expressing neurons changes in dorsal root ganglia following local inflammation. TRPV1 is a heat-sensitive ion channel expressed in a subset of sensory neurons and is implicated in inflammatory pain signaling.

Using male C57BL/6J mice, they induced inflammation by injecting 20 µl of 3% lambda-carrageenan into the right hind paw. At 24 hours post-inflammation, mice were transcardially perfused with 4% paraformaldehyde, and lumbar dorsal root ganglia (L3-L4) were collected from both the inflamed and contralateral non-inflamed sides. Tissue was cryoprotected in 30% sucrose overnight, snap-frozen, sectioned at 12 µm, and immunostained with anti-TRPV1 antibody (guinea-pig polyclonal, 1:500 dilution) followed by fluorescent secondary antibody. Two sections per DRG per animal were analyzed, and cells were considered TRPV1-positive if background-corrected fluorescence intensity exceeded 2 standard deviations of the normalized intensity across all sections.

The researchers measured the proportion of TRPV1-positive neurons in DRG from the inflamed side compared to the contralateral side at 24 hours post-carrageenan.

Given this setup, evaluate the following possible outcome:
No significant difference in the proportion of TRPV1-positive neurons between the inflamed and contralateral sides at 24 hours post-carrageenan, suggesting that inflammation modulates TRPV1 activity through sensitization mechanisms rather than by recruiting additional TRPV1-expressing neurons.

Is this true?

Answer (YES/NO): NO